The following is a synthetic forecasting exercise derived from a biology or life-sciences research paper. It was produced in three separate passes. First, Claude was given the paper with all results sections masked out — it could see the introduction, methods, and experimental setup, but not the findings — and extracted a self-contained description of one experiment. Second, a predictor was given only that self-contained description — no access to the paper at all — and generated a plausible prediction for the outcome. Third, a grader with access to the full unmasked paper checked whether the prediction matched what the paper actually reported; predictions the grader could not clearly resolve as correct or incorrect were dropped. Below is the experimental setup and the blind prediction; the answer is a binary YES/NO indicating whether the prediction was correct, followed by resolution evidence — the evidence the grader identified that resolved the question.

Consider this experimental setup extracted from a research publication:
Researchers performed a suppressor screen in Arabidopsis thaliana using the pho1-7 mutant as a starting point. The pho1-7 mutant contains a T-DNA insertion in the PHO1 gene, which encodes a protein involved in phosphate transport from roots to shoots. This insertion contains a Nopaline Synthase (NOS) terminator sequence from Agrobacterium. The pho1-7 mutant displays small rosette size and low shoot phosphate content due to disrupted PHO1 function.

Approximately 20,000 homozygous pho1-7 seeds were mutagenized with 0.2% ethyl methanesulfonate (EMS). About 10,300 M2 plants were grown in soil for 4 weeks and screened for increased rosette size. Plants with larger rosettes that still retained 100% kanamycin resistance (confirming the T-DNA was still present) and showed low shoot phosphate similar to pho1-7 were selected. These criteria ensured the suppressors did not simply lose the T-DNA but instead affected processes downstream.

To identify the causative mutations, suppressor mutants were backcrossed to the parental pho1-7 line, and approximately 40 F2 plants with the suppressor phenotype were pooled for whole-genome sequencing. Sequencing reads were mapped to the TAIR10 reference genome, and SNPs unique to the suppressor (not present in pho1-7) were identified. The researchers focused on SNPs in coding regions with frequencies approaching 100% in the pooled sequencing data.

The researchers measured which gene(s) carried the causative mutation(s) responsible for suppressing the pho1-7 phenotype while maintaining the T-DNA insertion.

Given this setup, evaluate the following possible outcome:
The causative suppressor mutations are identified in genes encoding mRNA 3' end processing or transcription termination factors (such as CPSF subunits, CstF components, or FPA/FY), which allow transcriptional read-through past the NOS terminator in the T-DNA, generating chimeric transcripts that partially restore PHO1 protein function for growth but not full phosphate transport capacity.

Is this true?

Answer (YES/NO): NO